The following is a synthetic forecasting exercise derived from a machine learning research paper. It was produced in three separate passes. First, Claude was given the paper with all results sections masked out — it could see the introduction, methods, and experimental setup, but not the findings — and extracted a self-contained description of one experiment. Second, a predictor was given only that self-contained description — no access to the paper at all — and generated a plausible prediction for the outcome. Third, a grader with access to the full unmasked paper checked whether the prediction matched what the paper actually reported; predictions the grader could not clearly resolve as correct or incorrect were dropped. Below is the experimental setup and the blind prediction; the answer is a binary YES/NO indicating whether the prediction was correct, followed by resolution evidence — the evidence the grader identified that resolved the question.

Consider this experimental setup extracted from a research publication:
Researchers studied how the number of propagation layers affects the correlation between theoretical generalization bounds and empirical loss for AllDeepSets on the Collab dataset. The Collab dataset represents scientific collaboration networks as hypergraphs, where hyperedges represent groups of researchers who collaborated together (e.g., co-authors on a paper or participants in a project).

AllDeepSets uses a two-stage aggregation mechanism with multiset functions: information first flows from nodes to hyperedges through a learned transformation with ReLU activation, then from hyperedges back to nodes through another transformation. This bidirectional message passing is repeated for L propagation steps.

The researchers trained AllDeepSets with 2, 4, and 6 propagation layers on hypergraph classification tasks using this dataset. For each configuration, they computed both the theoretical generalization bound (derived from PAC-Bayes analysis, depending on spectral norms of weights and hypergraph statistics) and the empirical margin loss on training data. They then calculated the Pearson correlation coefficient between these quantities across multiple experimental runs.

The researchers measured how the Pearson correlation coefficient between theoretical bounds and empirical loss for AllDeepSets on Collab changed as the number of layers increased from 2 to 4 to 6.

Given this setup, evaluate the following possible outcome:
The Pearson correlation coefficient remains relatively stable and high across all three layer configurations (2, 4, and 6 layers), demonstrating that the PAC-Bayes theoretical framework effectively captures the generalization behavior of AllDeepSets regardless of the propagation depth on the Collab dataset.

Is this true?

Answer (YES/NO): YES